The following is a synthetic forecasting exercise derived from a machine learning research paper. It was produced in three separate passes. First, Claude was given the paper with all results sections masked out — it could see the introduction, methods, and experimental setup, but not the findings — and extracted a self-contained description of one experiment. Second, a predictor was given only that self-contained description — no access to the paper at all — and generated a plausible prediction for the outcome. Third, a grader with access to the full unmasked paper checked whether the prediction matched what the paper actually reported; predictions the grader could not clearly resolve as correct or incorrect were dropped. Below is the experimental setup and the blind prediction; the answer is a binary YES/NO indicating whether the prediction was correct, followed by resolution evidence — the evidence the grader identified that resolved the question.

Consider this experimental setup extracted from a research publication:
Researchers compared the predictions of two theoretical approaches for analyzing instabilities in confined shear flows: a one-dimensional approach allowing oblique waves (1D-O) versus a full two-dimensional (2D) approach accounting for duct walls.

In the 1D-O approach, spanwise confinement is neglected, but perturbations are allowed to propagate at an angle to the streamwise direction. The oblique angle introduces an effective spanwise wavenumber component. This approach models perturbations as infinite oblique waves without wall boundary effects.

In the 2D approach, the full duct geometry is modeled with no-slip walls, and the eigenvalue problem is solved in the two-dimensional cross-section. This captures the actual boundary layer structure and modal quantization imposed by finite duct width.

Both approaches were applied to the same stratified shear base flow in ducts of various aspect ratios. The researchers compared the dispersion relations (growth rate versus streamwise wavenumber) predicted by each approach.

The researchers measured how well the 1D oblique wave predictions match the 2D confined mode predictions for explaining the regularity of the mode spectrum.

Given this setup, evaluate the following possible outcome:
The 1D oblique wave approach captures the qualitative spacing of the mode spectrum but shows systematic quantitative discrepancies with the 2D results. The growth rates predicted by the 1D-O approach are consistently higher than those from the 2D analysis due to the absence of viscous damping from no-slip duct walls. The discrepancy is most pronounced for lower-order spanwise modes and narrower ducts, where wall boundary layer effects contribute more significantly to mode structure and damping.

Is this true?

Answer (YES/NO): NO